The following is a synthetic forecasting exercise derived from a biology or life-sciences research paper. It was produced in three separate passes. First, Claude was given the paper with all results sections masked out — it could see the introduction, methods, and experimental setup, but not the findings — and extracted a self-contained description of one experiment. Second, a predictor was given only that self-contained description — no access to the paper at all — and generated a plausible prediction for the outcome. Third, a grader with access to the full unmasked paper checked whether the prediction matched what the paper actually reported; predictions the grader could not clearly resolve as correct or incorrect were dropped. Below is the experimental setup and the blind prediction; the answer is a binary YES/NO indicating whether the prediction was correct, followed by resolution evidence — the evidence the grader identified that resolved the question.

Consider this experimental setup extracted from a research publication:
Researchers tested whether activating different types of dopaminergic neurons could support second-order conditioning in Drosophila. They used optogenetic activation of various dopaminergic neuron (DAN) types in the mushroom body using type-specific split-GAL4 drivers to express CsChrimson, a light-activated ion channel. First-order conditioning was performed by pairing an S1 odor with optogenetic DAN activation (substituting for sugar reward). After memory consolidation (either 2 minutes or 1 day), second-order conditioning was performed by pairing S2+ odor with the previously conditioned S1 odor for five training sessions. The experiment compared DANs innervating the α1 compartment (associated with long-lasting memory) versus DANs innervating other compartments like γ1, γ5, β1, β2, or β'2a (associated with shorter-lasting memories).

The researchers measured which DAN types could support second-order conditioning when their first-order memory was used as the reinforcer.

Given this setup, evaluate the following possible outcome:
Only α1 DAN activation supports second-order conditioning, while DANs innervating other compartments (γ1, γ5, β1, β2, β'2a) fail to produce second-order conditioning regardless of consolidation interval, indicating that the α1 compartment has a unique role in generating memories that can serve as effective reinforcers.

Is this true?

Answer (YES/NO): NO